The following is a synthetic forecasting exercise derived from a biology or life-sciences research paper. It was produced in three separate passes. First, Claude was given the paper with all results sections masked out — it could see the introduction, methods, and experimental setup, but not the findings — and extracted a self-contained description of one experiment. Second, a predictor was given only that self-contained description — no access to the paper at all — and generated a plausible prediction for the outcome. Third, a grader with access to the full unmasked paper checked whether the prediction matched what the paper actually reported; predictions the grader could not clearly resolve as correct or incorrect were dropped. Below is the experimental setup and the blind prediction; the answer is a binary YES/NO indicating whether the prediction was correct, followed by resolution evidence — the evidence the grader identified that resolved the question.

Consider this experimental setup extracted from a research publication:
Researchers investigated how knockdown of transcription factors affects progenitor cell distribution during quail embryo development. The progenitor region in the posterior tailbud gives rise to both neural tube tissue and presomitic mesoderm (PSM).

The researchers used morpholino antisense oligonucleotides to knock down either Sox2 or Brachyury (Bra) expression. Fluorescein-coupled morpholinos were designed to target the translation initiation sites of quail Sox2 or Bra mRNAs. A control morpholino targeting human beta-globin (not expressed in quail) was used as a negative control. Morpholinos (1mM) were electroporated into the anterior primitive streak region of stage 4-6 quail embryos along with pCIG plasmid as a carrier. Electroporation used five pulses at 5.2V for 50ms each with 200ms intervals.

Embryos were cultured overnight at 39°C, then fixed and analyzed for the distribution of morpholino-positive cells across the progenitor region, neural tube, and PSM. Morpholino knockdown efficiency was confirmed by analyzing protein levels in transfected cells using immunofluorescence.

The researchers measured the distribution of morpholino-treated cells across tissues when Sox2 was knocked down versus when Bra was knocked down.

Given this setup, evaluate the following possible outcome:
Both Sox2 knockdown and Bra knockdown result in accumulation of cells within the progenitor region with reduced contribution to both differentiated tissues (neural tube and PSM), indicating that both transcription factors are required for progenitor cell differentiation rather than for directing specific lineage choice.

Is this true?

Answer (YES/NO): NO